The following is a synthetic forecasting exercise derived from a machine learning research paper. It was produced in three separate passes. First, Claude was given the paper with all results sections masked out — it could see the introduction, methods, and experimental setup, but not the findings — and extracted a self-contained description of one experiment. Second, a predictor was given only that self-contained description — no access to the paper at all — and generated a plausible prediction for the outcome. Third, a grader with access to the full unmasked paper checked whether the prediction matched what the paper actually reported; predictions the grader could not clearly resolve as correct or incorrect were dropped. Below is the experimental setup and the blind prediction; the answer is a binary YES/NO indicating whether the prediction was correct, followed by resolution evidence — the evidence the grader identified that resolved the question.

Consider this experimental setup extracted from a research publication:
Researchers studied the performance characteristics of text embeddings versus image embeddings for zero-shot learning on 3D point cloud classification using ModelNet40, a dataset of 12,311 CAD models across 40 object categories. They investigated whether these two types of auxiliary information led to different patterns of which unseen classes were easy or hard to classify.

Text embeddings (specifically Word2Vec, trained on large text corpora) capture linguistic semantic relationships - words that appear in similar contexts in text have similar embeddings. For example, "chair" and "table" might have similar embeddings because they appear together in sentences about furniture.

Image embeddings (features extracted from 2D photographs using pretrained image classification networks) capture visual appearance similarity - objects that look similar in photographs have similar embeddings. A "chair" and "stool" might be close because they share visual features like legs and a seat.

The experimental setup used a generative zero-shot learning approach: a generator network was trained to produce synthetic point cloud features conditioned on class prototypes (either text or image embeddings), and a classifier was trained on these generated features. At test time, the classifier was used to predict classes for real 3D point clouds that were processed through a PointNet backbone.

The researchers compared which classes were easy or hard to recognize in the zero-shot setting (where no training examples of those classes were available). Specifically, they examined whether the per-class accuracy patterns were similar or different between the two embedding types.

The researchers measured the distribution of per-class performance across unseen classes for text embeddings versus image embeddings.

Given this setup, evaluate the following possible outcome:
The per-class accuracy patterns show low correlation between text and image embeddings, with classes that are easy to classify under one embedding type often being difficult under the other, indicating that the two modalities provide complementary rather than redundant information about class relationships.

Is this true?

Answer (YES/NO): YES